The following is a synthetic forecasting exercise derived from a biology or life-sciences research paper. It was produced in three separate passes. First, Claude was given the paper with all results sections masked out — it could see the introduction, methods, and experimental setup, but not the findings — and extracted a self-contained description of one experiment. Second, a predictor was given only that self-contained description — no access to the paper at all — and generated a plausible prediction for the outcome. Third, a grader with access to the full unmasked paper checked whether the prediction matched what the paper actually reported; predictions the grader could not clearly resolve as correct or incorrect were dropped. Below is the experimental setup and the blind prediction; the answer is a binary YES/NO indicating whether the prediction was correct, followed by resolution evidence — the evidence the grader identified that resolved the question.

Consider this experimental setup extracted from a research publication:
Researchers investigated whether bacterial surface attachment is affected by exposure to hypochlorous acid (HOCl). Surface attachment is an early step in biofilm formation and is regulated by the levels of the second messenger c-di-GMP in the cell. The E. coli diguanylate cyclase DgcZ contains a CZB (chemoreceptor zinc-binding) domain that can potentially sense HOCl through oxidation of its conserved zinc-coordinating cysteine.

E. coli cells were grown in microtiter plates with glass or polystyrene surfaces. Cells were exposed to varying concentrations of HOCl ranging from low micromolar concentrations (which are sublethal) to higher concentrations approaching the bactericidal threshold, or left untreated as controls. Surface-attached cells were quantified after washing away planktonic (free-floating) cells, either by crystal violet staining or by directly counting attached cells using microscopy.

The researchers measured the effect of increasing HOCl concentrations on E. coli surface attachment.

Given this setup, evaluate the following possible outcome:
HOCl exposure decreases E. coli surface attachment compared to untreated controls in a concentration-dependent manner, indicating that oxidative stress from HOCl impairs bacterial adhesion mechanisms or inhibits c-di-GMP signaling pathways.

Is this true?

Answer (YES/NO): NO